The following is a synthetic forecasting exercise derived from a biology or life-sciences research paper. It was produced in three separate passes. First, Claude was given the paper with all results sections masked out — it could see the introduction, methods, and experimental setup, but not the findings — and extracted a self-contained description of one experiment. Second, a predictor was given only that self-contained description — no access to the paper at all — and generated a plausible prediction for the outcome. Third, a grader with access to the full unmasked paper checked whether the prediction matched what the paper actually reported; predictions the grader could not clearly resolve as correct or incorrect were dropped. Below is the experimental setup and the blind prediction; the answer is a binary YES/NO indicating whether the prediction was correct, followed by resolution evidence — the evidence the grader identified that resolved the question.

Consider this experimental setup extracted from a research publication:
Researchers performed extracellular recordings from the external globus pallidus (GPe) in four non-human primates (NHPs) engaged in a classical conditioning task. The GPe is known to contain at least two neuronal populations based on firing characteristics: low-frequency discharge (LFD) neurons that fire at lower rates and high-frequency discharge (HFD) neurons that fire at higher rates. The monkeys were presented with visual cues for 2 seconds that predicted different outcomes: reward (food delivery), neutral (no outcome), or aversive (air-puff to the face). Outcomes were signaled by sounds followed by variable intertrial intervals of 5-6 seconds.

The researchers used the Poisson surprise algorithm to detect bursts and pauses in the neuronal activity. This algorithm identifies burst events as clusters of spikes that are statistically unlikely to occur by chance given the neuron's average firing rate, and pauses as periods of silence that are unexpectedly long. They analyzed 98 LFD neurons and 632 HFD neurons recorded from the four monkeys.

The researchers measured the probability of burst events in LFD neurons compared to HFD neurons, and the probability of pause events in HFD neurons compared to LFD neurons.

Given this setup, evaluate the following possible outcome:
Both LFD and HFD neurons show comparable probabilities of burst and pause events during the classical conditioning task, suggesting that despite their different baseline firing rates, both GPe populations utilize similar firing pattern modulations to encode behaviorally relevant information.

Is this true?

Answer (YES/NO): NO